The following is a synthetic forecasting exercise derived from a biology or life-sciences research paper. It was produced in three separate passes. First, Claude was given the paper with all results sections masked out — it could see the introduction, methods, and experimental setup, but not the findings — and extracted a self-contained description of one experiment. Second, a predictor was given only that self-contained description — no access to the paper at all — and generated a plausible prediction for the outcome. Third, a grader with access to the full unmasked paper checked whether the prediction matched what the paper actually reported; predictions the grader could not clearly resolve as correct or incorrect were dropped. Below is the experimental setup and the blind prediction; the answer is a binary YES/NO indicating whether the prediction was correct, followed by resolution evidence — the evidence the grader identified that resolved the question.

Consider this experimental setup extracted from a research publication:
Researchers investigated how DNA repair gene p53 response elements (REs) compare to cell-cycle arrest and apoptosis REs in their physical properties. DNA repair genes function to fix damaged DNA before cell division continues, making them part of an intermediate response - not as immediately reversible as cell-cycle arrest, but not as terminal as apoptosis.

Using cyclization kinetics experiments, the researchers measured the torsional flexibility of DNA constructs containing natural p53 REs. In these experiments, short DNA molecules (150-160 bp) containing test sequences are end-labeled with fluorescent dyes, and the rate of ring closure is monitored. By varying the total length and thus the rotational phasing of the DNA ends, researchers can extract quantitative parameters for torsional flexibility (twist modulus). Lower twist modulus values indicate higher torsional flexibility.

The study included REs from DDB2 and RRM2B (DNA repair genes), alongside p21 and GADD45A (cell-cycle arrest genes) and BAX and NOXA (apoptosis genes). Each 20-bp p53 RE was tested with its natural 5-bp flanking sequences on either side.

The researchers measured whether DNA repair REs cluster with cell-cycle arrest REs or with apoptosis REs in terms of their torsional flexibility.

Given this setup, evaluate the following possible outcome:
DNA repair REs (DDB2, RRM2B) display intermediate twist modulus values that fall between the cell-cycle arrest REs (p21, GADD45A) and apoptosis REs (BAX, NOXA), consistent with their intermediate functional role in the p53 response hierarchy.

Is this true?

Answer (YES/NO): NO